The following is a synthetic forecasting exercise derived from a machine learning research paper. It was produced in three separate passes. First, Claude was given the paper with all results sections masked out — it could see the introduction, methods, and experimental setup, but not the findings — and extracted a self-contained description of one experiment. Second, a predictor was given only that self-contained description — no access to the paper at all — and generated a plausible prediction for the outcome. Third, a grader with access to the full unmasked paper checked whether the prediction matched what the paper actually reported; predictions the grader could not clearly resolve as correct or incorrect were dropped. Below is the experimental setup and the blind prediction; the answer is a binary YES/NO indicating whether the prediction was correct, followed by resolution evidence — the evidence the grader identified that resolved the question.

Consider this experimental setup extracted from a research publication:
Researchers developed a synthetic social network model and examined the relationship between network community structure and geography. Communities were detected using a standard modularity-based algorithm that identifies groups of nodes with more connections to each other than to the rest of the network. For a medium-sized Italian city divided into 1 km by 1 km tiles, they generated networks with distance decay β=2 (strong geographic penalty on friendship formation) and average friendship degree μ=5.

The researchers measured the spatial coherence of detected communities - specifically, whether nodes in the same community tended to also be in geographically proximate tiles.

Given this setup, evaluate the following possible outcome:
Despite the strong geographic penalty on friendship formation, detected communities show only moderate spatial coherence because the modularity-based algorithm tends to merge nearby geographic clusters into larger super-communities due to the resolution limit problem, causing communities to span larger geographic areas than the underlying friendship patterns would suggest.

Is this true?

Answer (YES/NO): NO